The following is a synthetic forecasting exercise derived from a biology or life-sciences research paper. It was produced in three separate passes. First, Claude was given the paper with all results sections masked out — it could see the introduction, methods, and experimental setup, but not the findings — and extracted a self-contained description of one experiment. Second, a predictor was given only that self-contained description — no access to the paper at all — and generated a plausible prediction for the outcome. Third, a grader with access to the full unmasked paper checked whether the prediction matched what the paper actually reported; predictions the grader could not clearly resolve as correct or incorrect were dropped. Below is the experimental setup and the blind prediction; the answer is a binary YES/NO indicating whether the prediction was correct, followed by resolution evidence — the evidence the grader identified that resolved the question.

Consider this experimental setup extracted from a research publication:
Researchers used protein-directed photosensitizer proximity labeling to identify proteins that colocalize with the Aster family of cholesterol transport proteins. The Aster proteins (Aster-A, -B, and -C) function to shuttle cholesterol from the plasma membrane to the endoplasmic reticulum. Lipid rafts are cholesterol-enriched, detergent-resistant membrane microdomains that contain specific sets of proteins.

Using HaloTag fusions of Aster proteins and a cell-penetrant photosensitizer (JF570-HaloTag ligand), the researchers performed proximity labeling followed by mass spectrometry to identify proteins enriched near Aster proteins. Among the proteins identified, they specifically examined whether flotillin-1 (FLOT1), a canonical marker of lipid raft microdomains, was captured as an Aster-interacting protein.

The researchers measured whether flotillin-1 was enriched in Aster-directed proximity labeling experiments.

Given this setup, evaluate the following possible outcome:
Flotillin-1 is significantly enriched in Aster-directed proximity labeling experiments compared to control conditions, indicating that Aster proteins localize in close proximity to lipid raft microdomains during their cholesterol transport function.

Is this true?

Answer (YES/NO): YES